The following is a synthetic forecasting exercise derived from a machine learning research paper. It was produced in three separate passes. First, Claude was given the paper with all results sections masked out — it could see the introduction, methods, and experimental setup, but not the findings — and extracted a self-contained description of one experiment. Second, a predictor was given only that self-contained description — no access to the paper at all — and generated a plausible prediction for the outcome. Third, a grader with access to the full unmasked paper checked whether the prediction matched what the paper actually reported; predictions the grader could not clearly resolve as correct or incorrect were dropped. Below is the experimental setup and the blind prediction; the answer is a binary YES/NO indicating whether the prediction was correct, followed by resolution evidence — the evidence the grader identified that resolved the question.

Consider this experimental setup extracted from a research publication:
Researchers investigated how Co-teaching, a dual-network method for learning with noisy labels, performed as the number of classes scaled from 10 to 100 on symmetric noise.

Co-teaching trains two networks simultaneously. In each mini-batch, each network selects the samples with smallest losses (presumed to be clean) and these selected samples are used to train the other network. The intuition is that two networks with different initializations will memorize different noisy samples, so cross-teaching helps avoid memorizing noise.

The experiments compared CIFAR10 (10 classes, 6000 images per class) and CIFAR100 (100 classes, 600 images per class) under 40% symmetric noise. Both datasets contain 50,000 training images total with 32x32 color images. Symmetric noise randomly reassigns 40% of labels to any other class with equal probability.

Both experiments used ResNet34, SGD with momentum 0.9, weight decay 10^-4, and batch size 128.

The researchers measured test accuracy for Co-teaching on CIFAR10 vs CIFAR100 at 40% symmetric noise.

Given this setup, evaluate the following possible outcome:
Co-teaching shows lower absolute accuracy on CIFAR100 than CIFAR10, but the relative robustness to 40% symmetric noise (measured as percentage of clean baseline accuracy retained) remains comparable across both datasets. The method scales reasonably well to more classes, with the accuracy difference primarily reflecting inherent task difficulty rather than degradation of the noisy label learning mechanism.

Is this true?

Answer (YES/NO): NO